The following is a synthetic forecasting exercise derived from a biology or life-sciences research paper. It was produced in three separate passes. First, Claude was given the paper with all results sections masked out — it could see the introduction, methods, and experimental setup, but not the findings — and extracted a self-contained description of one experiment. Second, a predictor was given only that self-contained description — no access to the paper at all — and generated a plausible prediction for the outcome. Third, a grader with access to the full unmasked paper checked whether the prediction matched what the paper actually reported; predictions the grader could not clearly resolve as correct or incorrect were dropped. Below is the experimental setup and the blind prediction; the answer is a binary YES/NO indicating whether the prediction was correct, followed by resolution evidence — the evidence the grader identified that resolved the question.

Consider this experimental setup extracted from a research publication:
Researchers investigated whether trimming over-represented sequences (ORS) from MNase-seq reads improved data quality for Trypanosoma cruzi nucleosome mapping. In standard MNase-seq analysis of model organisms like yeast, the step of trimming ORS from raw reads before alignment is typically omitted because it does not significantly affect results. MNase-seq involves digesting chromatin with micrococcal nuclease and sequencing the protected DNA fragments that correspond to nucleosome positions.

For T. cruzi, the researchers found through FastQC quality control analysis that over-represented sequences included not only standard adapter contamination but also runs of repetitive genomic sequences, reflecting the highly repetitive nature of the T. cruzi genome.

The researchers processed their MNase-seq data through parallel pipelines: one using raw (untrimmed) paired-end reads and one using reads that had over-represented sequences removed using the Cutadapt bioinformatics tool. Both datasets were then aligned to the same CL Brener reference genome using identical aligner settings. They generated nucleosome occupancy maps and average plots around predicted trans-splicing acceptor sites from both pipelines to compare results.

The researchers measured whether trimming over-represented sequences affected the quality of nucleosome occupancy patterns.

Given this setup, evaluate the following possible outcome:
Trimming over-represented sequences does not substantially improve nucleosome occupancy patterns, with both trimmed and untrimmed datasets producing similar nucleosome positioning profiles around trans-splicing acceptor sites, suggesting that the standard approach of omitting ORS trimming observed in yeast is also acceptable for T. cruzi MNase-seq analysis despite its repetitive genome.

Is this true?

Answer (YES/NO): YES